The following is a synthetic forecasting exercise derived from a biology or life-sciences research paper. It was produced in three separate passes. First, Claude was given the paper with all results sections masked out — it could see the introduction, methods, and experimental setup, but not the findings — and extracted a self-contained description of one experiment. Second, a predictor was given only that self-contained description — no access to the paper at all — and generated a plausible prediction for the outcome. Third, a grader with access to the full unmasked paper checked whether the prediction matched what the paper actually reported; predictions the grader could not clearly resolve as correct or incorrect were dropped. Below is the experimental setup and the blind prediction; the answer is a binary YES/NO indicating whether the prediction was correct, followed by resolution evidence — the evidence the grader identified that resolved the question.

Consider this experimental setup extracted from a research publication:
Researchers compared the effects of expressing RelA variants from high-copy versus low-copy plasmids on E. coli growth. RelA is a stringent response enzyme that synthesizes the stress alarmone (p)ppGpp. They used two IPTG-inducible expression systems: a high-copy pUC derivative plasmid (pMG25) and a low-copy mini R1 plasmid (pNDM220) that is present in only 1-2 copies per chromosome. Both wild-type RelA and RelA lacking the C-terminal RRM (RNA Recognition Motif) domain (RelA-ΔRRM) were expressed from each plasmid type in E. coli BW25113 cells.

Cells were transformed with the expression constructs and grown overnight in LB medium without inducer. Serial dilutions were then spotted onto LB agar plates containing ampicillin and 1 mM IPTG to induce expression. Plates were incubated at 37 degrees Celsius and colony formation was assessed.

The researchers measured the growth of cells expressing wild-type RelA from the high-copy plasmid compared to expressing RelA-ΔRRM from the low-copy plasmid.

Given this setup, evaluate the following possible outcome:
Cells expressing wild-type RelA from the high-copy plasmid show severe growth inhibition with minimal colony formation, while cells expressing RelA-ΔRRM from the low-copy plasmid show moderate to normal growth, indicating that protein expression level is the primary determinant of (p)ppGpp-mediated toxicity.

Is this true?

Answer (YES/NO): NO